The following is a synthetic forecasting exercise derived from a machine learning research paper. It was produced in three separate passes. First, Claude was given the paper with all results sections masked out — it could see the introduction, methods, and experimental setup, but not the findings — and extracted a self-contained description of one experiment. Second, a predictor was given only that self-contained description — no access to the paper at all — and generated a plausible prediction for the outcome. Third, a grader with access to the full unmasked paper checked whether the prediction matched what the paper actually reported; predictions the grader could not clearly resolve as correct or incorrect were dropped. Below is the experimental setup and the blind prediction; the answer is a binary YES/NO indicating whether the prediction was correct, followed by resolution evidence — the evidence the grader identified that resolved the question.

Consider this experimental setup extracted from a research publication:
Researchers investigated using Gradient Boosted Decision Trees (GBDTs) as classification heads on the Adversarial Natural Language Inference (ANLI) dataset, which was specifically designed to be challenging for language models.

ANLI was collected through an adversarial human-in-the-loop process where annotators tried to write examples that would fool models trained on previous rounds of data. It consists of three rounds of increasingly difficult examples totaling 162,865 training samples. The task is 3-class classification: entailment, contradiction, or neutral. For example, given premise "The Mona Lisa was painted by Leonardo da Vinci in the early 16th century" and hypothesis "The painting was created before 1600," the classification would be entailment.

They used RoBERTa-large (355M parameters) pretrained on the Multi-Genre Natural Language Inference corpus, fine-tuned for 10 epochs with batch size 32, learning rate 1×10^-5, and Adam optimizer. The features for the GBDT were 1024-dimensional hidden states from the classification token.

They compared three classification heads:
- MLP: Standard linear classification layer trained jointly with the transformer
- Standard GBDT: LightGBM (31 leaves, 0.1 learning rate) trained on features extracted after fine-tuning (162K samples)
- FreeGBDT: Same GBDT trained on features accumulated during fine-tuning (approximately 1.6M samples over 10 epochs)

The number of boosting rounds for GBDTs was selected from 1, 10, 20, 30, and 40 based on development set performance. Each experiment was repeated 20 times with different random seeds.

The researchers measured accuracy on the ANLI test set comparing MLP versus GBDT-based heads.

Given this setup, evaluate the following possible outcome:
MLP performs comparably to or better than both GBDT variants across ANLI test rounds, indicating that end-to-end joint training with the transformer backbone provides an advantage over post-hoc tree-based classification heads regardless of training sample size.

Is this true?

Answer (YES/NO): NO